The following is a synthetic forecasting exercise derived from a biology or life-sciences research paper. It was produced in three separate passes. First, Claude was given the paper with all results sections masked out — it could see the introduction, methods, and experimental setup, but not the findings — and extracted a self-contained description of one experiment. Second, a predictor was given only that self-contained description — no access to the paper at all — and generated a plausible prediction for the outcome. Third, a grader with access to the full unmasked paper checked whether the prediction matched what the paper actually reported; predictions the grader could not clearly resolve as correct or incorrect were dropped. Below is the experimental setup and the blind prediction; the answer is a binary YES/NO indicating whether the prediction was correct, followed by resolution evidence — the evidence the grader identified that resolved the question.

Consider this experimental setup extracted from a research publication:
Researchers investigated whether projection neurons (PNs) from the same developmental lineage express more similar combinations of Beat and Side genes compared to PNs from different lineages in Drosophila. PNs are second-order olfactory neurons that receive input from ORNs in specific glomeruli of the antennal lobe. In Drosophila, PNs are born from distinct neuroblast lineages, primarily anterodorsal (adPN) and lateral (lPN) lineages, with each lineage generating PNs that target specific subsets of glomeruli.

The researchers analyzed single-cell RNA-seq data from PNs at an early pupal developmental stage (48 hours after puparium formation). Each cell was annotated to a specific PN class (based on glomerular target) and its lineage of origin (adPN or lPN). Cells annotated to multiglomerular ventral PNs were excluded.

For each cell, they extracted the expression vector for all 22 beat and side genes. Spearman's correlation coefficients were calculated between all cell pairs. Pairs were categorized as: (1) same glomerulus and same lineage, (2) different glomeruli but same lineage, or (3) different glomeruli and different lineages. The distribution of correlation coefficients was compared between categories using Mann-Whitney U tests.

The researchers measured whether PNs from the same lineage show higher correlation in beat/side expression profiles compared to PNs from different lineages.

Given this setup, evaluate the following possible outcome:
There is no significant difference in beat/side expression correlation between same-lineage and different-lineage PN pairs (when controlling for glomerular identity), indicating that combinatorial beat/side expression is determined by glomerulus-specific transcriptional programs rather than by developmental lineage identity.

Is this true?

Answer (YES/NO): NO